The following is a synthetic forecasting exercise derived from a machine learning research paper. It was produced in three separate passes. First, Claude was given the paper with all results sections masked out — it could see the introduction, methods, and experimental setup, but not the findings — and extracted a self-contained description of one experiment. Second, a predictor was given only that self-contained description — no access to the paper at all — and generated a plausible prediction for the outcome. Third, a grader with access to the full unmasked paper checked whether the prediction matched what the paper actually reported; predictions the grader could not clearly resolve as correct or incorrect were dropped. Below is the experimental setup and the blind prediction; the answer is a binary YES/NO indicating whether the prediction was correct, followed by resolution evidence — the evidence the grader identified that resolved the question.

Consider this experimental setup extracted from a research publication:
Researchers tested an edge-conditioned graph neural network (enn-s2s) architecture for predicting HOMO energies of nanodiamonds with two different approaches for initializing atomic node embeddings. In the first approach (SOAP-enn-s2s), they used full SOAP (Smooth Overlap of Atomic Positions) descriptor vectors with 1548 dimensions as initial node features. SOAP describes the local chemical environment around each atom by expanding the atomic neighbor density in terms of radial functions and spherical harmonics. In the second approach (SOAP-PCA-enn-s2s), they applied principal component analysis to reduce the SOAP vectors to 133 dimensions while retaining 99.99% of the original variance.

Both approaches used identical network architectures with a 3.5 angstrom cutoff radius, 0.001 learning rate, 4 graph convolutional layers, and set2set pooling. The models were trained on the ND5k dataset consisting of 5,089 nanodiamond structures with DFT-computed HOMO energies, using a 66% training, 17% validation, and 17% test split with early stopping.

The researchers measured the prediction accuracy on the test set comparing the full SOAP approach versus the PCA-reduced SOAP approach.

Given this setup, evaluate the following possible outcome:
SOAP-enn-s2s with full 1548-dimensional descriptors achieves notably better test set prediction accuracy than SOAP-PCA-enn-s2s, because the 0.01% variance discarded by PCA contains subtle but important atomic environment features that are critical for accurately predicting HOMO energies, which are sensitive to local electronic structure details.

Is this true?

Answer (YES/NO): NO